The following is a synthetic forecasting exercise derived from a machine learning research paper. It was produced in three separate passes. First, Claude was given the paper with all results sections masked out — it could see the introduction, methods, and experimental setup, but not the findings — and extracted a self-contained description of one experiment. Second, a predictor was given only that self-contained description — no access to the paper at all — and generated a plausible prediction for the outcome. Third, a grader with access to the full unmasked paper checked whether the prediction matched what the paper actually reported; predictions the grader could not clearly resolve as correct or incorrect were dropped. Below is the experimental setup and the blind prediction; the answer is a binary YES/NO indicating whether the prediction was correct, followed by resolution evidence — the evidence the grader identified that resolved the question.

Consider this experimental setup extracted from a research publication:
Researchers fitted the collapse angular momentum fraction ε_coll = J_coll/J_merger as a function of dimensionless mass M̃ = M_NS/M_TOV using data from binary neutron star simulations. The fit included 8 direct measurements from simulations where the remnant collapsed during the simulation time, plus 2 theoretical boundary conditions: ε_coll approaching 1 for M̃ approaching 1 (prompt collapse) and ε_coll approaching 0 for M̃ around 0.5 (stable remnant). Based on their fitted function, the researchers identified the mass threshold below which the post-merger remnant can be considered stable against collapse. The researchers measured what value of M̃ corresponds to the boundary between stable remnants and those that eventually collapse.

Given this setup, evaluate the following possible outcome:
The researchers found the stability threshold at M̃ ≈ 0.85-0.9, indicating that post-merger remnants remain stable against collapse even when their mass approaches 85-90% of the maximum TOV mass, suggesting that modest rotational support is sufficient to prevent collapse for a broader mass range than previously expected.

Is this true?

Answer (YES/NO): NO